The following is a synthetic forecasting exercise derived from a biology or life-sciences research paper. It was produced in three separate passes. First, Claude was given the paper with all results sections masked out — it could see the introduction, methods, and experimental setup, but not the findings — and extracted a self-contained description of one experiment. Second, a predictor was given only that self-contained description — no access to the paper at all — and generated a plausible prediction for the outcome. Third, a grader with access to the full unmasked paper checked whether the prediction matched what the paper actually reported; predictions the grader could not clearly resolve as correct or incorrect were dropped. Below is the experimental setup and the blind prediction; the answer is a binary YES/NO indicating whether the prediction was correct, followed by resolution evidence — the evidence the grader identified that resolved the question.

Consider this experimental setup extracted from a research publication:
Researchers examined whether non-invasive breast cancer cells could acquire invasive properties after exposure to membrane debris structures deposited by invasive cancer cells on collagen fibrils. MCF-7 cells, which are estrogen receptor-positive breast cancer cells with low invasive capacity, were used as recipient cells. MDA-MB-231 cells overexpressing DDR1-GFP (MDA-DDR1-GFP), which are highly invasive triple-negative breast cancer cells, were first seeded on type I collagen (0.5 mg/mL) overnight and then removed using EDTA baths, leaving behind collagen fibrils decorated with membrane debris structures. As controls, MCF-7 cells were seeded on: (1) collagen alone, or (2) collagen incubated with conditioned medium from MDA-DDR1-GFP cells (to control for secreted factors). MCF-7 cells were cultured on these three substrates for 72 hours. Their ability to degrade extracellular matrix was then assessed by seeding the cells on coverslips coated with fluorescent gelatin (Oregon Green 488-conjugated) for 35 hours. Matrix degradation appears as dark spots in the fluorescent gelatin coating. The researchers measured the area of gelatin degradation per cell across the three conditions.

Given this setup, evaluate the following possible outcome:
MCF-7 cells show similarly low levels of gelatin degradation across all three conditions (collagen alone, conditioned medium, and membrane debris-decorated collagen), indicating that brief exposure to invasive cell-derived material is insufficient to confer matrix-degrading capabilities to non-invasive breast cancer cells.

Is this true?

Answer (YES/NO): NO